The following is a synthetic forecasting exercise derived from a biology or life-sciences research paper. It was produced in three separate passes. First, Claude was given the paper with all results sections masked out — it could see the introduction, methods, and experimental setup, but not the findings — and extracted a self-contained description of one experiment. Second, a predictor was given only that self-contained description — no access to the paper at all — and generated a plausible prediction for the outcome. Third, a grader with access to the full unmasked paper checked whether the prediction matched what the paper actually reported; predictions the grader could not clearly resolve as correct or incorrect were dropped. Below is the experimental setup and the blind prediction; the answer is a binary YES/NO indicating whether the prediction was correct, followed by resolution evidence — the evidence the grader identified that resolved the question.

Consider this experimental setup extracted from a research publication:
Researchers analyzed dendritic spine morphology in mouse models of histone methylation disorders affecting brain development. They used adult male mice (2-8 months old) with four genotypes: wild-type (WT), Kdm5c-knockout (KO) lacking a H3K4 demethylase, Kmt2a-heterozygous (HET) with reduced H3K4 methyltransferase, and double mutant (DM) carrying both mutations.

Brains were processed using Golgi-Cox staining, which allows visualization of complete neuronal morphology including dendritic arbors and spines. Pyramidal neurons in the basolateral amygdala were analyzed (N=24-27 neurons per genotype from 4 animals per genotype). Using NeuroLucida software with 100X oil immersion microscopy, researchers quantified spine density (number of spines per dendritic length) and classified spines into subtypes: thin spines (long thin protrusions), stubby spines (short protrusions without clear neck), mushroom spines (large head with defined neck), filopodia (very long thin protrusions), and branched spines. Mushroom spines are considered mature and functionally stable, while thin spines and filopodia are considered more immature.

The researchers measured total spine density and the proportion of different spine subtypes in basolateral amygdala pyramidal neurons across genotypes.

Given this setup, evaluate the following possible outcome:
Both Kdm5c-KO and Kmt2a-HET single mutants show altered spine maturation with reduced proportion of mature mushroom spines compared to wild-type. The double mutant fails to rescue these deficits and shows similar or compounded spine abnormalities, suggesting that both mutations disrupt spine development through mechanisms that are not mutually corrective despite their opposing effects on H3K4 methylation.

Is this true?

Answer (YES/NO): NO